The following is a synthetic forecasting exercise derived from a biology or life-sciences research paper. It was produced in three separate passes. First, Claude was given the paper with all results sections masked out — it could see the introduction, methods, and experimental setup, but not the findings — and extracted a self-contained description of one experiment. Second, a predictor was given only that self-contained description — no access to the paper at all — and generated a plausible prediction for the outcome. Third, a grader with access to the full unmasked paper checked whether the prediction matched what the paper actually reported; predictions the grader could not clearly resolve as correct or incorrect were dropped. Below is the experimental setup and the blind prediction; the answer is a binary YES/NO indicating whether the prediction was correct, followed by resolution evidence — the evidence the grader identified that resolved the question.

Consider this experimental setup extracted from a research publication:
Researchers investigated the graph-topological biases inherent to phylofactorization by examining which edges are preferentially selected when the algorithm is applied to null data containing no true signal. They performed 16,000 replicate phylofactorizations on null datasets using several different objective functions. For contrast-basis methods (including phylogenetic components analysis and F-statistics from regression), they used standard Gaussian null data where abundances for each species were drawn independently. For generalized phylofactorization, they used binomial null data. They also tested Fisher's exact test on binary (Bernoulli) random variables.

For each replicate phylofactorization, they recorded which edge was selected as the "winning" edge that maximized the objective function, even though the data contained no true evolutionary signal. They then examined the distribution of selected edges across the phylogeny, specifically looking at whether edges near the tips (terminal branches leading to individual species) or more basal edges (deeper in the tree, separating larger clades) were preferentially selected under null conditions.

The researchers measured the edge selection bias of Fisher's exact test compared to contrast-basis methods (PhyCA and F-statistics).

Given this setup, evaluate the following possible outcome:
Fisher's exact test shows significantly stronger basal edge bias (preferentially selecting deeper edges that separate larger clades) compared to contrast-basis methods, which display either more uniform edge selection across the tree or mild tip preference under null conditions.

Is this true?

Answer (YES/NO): YES